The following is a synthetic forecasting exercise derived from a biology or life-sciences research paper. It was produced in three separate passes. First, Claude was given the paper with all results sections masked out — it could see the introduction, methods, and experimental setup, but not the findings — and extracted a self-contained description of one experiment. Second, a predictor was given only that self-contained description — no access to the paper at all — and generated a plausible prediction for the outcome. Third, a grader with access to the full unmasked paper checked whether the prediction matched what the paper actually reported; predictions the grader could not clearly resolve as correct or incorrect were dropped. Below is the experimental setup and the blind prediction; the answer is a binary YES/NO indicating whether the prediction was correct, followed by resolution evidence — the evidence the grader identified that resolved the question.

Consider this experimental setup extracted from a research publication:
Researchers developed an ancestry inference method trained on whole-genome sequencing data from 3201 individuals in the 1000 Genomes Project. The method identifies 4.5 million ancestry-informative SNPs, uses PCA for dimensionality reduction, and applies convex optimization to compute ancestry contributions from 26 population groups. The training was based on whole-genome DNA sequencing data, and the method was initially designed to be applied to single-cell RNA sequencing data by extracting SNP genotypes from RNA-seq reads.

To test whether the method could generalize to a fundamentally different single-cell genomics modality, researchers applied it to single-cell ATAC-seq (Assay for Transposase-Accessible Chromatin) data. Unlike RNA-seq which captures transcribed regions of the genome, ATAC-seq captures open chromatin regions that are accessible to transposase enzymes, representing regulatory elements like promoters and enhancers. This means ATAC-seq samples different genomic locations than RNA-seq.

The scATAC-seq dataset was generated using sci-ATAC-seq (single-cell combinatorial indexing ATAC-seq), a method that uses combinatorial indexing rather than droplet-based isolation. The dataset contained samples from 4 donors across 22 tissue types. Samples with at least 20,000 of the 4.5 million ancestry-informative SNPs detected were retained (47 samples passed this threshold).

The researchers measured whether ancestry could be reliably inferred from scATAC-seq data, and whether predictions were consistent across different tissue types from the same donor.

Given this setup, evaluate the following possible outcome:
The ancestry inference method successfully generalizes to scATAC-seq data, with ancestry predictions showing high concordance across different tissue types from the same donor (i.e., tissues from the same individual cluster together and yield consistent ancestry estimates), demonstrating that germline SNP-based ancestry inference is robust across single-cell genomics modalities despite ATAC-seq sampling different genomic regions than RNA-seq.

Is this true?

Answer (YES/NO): YES